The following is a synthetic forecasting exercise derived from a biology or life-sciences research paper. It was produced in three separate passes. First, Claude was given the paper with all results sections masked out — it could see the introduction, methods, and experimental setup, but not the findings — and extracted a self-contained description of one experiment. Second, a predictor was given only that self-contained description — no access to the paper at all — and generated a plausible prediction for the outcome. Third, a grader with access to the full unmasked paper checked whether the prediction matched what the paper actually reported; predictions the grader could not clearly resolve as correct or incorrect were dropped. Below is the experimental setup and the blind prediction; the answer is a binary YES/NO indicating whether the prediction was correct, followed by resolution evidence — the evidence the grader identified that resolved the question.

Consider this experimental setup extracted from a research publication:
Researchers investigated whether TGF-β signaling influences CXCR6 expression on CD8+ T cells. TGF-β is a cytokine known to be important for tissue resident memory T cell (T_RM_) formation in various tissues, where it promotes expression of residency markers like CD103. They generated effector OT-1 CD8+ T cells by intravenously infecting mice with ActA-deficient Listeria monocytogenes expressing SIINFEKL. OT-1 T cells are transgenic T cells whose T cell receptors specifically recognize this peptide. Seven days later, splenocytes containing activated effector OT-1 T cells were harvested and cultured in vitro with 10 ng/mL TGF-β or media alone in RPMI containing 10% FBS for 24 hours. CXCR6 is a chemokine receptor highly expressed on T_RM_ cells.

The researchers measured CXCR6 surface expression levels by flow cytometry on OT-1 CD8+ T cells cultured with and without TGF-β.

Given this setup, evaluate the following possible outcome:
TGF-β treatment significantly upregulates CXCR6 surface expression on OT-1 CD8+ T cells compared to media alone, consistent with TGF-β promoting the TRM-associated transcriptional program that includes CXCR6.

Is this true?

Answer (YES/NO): NO